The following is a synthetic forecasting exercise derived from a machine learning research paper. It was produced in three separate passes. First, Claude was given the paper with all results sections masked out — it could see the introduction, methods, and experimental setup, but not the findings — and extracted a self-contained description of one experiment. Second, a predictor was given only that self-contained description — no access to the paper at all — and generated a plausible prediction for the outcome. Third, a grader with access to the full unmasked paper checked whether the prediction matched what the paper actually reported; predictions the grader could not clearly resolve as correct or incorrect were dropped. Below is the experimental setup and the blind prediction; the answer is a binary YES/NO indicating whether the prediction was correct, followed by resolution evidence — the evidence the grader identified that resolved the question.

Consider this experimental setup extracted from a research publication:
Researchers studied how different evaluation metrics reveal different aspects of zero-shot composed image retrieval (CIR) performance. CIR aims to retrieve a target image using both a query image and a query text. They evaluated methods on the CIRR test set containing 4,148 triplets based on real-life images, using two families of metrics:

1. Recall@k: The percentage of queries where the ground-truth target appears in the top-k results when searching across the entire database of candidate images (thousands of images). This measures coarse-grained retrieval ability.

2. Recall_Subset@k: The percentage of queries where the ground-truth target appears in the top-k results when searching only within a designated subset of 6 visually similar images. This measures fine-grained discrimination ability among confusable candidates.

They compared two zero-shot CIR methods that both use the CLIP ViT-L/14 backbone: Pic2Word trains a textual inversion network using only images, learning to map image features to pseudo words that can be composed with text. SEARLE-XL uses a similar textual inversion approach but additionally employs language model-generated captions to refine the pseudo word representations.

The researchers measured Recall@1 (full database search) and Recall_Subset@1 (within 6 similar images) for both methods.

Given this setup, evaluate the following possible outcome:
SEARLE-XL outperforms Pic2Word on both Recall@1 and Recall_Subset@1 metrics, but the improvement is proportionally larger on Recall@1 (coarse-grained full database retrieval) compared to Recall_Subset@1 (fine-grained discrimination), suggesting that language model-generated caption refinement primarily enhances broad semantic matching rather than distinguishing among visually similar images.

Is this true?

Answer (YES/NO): NO